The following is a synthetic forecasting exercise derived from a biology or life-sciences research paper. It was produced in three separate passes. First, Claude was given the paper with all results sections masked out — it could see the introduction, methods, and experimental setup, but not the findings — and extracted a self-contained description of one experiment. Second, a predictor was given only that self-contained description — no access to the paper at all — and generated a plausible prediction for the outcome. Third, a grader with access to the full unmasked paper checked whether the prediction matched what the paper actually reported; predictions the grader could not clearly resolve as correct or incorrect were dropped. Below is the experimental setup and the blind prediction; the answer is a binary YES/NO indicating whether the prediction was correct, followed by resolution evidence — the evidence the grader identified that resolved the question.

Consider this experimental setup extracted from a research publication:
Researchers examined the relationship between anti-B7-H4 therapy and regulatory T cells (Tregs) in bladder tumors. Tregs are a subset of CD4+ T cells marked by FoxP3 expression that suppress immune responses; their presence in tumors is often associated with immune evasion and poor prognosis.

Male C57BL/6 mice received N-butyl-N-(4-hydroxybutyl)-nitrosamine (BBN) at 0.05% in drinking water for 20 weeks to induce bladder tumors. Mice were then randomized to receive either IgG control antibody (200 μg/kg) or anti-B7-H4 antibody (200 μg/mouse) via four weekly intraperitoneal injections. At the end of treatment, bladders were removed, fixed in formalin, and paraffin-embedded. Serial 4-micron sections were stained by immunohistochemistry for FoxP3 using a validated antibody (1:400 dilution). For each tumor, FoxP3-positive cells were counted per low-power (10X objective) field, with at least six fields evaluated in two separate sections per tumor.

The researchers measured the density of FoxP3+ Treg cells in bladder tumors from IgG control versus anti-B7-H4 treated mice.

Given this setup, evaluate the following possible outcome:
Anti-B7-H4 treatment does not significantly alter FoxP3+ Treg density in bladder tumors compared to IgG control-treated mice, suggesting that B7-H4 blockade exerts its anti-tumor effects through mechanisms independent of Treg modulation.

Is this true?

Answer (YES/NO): NO